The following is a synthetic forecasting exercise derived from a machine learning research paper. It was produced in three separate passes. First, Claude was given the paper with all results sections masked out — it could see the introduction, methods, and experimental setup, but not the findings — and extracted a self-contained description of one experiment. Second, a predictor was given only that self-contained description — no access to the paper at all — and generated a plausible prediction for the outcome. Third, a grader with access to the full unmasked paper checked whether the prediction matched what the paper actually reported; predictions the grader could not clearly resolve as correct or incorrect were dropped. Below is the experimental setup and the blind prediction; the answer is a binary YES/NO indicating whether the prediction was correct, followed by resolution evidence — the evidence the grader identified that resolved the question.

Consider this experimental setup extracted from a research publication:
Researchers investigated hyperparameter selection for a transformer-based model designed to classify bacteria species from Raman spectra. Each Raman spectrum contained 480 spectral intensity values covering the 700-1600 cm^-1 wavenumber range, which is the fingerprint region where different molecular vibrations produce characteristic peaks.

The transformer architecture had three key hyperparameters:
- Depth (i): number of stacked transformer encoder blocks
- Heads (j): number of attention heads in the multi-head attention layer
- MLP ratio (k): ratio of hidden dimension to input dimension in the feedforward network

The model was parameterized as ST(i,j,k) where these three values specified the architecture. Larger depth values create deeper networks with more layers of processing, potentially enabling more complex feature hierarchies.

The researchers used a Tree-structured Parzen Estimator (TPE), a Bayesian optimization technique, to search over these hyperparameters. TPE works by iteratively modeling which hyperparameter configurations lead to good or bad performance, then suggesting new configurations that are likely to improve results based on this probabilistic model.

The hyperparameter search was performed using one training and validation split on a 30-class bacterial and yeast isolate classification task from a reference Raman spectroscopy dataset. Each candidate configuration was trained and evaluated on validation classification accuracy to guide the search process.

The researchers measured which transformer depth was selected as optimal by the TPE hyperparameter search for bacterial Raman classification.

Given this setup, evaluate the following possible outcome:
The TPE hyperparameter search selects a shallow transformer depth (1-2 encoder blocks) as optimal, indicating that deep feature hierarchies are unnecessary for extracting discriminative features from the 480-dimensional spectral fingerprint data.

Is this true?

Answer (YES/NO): YES